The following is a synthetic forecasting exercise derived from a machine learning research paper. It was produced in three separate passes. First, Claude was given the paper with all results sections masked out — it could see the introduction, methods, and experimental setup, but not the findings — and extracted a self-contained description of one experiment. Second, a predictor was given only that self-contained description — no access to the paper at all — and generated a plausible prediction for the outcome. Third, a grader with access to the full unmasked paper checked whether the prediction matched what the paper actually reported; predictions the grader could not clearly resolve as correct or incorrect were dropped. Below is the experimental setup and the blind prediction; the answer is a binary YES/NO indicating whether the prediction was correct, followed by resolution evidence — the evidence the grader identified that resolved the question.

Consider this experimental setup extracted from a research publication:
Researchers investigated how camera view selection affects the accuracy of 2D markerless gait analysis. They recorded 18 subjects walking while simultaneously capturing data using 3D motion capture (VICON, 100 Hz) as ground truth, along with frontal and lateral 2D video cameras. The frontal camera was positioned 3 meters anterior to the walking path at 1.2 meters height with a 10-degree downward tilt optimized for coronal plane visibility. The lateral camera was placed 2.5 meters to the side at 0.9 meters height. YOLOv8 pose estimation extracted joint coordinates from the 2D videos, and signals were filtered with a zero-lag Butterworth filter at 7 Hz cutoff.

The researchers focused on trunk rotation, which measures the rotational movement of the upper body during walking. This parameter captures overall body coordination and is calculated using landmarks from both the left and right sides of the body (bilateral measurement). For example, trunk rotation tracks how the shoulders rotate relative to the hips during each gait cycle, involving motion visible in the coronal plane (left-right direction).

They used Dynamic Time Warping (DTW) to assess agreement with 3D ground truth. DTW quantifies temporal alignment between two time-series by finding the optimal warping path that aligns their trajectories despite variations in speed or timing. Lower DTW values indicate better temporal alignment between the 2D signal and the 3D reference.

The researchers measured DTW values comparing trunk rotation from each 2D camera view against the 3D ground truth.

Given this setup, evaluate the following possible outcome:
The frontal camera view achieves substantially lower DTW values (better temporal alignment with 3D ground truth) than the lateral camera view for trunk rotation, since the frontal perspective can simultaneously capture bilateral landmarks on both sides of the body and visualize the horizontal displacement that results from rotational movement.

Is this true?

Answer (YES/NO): NO